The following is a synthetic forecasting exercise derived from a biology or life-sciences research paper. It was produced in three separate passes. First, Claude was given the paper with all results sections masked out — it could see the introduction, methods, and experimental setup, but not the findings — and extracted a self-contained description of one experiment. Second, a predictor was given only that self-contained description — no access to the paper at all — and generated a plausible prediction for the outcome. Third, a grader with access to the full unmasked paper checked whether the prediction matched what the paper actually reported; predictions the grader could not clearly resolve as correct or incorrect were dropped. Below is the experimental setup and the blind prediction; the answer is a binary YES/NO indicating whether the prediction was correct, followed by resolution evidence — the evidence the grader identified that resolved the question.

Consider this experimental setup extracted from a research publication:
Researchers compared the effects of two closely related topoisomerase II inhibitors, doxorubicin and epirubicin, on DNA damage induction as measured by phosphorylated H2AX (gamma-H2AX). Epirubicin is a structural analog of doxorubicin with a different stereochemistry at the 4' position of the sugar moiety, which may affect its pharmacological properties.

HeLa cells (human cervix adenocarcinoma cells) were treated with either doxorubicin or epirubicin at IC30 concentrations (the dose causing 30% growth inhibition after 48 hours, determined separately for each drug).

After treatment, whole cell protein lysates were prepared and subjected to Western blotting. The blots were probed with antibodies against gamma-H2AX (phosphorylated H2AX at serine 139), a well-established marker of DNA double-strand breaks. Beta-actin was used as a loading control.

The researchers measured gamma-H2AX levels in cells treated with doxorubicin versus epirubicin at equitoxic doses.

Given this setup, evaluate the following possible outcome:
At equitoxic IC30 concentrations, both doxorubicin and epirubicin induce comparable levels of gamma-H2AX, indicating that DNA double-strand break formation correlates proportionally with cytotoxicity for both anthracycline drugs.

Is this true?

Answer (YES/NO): YES